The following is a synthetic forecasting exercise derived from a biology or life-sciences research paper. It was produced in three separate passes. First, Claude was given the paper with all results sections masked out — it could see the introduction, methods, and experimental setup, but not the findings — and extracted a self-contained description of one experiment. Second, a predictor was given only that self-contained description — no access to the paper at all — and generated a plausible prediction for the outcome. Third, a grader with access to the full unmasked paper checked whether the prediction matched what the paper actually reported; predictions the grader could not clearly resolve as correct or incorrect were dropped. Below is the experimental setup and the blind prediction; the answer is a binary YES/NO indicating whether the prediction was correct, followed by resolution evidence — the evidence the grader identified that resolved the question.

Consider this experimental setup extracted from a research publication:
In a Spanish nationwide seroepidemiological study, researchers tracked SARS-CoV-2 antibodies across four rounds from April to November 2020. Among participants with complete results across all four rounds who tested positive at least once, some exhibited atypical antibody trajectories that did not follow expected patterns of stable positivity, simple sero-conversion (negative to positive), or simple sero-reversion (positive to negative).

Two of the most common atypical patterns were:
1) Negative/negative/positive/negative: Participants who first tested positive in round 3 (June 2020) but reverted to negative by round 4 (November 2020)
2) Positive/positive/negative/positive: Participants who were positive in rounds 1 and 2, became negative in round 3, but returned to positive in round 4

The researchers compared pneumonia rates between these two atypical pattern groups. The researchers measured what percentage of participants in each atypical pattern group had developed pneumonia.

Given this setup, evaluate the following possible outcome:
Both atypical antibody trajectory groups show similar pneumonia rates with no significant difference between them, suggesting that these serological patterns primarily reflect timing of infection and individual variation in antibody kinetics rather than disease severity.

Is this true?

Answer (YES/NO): NO